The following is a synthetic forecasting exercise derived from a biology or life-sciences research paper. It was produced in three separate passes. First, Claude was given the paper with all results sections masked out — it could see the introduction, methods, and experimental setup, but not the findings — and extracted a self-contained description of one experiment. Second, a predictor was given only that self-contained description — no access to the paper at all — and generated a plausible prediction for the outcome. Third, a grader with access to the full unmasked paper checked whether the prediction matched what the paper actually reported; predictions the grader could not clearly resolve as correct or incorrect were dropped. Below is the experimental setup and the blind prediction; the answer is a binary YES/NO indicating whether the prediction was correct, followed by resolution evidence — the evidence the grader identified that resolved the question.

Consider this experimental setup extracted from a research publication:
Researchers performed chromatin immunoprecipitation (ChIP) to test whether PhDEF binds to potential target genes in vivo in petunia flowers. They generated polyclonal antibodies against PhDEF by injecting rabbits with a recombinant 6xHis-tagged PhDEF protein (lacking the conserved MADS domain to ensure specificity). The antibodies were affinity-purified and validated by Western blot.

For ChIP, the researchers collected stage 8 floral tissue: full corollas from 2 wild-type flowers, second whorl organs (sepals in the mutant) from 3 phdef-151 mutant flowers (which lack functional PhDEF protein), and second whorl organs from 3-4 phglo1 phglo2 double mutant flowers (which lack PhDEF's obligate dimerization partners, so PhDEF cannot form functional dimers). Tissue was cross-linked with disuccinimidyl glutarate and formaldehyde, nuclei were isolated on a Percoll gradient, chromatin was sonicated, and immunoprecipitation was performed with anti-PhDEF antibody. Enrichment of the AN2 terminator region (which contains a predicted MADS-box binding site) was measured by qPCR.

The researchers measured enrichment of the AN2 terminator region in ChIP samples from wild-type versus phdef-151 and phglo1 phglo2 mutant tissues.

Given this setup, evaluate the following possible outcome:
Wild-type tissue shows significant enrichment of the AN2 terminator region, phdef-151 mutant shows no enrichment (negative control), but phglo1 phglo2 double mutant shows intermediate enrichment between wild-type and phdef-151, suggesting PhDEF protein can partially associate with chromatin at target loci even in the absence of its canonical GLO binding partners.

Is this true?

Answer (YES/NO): NO